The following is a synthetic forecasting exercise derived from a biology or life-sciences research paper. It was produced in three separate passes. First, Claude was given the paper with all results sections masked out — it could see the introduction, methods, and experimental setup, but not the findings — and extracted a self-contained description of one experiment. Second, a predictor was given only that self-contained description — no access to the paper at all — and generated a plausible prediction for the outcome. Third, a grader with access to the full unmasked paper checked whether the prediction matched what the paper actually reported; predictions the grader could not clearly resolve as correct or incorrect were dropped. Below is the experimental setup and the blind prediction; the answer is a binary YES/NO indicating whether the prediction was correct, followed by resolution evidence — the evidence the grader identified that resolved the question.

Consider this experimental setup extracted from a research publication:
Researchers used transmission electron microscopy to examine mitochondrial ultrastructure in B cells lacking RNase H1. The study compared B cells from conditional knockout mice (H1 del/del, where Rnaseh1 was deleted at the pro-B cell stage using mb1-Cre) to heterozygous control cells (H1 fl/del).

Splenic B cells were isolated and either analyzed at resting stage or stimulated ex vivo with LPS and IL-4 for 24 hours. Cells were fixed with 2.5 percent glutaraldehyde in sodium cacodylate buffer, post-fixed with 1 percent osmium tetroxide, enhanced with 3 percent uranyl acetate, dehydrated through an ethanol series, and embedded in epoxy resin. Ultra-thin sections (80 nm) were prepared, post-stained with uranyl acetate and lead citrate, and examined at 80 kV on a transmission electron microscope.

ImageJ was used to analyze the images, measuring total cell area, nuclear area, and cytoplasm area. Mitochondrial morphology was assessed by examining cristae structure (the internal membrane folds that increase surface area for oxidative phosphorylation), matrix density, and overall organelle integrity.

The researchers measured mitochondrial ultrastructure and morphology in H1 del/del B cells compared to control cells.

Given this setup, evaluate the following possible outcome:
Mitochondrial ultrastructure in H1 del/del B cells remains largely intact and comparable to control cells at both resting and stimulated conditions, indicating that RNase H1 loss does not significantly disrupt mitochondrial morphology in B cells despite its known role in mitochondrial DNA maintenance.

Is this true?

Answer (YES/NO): NO